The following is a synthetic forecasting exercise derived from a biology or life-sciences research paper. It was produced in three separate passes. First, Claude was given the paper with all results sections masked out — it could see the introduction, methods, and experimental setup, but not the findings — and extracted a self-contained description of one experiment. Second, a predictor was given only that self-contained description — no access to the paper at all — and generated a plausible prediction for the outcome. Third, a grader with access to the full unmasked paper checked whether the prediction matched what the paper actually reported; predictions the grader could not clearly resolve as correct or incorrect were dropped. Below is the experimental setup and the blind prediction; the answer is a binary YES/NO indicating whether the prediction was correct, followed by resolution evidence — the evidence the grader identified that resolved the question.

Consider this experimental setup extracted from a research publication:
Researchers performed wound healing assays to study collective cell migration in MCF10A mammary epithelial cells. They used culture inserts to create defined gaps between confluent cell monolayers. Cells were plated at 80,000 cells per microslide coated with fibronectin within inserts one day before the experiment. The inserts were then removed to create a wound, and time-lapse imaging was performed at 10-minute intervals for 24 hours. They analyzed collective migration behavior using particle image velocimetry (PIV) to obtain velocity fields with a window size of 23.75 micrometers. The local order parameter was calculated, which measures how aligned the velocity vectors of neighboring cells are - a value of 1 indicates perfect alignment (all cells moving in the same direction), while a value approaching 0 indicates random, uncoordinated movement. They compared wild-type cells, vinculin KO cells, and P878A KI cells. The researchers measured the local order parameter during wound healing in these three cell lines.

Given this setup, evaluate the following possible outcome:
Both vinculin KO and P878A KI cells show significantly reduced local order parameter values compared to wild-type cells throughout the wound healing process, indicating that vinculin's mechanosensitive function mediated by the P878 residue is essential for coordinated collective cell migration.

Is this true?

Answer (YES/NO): NO